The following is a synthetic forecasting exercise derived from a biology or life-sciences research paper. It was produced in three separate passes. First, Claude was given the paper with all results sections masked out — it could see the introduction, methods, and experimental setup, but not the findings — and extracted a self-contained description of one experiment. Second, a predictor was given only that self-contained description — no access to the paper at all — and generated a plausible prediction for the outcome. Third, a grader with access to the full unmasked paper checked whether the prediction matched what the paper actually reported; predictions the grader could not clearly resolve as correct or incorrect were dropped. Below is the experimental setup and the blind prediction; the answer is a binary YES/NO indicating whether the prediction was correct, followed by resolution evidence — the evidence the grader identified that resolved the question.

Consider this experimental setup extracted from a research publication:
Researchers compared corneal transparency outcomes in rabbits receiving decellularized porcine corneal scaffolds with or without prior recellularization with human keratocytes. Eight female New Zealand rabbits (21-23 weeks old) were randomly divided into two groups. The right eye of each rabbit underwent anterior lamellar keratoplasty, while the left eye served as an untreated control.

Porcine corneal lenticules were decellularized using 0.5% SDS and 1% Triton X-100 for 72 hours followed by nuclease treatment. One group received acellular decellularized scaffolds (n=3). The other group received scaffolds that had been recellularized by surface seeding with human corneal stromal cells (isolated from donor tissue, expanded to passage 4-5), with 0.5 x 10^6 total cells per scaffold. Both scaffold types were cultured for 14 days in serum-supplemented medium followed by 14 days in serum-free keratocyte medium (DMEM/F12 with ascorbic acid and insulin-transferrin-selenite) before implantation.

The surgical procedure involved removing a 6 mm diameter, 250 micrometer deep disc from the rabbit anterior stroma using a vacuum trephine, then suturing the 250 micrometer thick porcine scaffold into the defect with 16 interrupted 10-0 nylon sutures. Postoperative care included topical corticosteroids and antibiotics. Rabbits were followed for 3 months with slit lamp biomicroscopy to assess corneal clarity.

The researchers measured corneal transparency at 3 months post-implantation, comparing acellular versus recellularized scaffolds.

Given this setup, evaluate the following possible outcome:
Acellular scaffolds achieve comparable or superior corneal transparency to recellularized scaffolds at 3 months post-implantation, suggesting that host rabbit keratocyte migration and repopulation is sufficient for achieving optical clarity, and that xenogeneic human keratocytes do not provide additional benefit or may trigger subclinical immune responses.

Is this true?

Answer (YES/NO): NO